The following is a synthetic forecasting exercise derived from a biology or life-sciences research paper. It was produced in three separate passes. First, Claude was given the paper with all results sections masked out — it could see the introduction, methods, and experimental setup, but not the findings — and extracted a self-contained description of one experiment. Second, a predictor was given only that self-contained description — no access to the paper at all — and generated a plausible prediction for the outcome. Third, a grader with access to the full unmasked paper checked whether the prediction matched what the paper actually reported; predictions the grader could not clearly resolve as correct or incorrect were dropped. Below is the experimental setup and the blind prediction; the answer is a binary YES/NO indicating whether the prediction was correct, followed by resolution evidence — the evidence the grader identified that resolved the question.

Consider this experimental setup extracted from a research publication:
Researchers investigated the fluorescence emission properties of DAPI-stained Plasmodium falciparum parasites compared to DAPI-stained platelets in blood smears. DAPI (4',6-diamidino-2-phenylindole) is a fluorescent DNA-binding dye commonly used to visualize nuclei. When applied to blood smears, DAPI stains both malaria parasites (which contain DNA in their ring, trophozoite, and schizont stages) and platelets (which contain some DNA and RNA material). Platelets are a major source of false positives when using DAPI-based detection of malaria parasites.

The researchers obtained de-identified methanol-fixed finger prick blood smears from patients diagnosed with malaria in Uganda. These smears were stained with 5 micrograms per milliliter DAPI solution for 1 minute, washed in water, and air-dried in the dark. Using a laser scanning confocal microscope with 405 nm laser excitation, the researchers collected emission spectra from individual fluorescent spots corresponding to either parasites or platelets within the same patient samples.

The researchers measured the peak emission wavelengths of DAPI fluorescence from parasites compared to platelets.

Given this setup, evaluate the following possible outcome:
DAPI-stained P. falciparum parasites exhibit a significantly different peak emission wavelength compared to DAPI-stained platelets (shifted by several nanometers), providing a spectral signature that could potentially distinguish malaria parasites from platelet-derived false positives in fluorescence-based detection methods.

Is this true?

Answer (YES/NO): YES